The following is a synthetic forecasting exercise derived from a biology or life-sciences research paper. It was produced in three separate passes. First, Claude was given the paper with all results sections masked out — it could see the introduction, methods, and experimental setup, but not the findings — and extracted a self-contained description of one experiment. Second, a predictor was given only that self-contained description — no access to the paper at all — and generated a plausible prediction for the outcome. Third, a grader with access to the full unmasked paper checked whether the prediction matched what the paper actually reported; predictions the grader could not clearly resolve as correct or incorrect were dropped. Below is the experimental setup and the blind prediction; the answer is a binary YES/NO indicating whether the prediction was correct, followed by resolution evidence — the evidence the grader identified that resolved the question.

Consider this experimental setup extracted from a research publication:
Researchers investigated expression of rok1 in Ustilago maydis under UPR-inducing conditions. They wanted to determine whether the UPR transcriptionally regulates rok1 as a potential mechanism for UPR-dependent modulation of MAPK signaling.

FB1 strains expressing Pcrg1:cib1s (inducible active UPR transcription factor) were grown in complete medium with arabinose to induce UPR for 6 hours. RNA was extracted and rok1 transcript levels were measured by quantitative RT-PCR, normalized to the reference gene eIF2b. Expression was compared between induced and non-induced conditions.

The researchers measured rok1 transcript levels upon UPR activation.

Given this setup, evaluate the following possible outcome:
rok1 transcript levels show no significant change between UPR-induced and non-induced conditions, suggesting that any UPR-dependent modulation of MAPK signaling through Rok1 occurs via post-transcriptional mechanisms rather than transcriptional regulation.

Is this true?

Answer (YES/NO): YES